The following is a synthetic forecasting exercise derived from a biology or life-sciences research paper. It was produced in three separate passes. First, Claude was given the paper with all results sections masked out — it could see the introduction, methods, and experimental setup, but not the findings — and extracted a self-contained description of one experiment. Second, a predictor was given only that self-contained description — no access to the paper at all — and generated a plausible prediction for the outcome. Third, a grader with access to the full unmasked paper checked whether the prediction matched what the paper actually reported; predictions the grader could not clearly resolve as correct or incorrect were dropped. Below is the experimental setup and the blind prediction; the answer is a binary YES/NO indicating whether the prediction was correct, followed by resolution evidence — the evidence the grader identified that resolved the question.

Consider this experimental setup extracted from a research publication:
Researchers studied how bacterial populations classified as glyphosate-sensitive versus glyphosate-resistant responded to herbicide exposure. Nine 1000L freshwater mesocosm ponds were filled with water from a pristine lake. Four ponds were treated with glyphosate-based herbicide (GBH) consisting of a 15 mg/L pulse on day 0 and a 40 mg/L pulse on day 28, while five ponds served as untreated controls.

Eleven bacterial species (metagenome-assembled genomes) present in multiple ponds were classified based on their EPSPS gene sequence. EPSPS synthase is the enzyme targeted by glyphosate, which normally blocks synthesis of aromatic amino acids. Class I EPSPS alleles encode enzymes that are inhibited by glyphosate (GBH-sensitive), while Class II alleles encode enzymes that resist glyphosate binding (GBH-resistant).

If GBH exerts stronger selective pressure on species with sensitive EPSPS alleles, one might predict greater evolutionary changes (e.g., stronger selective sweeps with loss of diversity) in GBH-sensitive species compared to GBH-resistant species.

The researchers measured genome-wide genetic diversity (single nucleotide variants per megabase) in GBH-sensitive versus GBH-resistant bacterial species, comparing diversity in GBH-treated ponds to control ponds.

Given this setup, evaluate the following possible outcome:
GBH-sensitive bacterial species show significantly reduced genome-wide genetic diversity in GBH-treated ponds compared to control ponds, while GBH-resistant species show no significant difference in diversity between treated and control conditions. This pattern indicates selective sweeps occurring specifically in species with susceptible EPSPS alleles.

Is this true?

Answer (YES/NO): NO